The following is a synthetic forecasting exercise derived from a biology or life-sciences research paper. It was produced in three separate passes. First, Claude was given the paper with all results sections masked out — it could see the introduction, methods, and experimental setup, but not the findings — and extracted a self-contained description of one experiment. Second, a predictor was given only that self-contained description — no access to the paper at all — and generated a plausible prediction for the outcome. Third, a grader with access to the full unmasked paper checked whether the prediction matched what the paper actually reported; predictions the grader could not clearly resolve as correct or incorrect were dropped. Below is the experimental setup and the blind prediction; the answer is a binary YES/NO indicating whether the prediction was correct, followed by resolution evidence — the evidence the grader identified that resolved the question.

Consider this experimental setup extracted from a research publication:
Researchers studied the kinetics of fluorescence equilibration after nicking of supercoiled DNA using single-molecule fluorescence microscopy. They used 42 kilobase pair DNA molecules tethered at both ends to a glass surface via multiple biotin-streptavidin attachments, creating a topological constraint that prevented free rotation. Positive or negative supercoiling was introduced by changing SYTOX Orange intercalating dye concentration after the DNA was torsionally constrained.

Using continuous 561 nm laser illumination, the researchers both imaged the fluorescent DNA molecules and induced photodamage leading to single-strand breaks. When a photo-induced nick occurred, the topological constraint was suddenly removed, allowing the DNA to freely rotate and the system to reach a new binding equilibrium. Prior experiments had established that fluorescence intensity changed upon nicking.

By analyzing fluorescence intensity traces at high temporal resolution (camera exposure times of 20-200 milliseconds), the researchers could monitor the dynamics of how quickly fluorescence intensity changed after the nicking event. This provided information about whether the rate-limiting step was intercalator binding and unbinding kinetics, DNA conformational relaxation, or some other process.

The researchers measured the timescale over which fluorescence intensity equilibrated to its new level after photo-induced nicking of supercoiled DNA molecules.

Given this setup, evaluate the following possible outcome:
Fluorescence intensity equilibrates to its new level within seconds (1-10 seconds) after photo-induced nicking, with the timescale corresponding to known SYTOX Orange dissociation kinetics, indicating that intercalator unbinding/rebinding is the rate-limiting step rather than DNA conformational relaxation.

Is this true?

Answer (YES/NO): YES